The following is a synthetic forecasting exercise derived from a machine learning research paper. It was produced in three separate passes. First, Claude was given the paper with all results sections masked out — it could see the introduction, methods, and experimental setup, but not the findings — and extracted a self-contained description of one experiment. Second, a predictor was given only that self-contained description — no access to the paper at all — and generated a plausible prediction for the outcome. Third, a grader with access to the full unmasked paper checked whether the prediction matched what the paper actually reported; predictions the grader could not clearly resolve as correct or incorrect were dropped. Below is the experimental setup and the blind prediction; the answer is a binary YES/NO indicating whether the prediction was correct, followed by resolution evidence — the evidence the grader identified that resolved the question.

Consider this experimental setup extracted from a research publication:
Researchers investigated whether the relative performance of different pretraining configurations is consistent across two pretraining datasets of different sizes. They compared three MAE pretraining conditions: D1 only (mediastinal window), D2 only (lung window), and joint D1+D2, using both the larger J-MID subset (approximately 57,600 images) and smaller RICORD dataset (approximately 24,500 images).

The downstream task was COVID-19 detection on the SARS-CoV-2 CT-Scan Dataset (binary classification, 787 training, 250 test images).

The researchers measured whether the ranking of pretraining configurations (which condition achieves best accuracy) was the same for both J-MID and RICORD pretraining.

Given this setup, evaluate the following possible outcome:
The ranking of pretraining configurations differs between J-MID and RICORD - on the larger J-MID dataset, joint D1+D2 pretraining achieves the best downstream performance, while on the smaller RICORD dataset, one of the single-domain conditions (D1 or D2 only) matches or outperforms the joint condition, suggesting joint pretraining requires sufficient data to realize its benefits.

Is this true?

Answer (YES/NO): YES